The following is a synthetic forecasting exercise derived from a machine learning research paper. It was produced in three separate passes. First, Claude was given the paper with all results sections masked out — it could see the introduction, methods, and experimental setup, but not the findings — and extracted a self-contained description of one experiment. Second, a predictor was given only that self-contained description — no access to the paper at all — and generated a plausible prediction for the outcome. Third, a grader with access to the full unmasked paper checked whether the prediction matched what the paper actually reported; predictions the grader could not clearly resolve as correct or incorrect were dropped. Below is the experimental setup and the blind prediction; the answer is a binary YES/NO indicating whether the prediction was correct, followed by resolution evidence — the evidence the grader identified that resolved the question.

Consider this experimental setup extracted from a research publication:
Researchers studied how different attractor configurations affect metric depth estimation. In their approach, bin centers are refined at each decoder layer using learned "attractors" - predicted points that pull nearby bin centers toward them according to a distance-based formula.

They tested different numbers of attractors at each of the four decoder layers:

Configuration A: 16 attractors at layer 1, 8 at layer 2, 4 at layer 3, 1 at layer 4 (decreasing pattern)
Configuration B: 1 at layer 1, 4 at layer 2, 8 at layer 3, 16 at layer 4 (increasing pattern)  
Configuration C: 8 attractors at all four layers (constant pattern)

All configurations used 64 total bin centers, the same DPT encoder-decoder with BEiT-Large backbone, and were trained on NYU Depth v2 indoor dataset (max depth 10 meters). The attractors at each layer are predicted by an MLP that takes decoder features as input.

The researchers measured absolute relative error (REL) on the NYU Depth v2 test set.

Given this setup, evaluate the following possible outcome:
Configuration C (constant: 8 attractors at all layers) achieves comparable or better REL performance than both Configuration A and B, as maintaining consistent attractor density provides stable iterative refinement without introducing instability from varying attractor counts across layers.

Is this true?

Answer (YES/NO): NO